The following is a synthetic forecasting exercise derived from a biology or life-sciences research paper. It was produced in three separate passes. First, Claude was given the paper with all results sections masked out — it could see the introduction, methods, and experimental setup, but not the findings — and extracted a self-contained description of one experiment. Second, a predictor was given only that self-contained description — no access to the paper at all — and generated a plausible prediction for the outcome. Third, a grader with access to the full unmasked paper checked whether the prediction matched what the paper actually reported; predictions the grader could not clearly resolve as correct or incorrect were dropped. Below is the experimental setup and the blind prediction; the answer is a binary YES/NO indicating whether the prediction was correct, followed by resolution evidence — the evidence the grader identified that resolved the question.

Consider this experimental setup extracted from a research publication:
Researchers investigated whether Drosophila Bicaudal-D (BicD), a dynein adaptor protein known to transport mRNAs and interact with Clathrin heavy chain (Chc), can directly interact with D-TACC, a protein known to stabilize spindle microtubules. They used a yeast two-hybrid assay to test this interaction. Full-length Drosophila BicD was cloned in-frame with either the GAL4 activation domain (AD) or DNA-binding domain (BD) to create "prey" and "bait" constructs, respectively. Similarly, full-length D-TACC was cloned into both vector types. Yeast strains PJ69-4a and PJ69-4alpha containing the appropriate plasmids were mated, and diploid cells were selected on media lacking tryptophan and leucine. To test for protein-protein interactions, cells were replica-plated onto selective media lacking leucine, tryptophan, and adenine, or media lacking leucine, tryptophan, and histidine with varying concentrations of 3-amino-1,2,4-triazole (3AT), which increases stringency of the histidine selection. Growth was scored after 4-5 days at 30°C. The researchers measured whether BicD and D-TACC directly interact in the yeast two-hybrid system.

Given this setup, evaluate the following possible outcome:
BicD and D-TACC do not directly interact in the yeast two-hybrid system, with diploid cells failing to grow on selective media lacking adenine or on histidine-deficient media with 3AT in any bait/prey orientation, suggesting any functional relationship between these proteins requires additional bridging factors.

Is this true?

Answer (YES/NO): YES